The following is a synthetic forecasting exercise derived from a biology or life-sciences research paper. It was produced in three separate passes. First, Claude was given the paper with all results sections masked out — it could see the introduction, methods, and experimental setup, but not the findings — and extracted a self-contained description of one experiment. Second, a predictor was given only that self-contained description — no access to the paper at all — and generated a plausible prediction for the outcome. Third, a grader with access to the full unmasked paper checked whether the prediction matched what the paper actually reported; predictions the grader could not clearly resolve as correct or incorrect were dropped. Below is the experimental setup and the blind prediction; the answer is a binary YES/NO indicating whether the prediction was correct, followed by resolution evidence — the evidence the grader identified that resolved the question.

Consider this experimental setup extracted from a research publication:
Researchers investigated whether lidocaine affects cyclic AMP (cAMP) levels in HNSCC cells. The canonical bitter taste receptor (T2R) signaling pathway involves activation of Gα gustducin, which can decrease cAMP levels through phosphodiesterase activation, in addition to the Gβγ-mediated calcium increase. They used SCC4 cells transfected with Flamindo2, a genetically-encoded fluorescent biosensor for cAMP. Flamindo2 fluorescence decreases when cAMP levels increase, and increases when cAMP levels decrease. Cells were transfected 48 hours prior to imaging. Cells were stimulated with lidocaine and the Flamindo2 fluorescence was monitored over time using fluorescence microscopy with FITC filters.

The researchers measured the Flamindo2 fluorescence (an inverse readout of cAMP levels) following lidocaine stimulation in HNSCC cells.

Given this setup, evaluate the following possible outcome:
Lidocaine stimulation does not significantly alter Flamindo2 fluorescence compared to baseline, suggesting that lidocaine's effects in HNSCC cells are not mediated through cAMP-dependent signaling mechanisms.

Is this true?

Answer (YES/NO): NO